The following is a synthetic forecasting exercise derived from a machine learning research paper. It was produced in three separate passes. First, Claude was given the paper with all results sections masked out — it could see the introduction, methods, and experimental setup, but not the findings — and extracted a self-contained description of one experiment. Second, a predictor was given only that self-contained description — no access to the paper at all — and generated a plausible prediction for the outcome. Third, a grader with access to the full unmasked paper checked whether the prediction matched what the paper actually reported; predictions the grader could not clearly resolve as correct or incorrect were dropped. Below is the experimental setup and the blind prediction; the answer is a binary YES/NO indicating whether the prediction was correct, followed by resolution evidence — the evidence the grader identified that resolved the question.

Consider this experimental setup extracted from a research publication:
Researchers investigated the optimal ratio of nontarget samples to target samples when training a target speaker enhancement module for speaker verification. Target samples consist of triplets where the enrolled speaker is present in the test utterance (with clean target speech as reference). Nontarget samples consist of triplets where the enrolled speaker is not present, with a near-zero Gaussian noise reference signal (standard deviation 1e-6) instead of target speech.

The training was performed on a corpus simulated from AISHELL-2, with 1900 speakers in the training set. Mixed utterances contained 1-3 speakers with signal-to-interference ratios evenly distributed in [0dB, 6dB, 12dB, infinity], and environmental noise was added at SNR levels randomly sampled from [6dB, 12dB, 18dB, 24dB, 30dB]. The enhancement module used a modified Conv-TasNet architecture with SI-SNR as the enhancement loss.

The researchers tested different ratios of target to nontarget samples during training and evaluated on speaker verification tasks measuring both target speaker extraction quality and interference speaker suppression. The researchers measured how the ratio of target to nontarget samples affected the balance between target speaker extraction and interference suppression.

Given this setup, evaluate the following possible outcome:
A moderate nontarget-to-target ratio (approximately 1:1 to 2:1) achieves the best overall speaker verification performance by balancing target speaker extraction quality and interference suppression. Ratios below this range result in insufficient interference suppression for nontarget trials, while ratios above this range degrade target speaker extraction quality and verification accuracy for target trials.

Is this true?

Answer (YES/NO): NO